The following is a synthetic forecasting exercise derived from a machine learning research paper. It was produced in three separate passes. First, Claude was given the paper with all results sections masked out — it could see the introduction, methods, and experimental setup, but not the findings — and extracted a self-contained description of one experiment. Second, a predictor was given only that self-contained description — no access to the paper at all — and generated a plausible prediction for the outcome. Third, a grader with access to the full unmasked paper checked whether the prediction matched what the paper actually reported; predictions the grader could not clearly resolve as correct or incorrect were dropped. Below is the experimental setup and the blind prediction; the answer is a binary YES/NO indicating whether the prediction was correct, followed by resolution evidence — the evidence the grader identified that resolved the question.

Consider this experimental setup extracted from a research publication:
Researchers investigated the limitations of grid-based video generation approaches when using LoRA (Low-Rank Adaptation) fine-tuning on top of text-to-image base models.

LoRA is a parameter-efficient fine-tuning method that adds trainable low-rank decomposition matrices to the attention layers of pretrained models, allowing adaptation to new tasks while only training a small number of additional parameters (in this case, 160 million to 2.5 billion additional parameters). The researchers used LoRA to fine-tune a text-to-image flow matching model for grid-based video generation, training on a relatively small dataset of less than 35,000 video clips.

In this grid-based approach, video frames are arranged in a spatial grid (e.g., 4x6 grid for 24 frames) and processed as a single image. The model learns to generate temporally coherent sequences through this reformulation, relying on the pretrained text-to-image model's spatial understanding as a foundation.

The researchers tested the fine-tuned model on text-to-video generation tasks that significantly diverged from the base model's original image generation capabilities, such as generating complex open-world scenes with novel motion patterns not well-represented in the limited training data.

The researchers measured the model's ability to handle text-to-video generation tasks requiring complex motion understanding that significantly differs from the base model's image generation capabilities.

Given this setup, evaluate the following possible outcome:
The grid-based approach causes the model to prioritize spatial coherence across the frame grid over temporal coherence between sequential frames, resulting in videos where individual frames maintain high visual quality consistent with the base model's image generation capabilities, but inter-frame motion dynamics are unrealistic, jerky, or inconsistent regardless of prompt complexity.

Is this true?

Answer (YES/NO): NO